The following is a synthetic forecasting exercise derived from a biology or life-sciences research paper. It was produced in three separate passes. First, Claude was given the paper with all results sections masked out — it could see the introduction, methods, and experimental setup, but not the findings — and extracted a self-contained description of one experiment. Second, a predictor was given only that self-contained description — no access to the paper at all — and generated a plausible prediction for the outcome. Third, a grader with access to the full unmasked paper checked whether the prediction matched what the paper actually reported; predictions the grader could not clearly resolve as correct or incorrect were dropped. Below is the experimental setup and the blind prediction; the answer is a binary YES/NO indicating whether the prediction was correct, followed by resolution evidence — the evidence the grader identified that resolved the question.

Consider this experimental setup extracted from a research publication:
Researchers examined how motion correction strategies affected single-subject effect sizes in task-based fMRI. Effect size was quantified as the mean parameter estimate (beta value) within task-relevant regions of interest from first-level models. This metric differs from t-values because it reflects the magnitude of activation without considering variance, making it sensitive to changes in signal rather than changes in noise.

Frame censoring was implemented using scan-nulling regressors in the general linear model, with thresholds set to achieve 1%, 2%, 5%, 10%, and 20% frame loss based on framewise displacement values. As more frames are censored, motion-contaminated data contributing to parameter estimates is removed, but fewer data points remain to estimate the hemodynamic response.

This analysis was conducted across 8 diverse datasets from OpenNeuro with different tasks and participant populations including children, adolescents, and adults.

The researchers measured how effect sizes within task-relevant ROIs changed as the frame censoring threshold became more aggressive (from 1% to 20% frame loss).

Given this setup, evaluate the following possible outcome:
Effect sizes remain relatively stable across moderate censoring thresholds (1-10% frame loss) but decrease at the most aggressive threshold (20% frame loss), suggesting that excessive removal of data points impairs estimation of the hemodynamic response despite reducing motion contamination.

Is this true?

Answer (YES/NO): NO